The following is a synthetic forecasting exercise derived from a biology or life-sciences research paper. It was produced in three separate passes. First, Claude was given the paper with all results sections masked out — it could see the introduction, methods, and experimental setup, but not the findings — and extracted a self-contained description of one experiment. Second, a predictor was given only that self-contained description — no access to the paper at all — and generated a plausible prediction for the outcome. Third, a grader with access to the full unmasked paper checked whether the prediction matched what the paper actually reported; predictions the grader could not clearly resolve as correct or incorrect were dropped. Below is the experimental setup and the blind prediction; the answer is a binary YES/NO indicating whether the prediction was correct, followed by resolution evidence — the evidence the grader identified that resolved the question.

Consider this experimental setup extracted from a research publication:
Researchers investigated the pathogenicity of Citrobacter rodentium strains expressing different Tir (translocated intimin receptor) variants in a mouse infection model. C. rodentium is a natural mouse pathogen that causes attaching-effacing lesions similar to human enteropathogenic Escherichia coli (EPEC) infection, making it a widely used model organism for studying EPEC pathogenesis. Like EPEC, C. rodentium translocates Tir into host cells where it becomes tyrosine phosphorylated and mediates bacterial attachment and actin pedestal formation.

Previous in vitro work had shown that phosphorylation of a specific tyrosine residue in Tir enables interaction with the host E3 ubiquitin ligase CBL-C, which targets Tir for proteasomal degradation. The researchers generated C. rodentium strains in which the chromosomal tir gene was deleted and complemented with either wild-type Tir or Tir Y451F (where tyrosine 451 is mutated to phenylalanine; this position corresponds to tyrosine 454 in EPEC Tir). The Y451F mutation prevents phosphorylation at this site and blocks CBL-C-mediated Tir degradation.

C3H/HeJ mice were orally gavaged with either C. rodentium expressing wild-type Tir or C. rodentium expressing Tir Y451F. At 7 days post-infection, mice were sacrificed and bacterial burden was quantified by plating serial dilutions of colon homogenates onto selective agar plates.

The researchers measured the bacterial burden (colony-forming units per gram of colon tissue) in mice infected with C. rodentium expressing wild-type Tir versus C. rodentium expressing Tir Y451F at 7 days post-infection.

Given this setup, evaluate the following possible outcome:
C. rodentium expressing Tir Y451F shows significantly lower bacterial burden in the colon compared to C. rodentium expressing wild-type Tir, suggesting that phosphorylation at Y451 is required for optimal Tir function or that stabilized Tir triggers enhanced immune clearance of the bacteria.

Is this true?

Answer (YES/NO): NO